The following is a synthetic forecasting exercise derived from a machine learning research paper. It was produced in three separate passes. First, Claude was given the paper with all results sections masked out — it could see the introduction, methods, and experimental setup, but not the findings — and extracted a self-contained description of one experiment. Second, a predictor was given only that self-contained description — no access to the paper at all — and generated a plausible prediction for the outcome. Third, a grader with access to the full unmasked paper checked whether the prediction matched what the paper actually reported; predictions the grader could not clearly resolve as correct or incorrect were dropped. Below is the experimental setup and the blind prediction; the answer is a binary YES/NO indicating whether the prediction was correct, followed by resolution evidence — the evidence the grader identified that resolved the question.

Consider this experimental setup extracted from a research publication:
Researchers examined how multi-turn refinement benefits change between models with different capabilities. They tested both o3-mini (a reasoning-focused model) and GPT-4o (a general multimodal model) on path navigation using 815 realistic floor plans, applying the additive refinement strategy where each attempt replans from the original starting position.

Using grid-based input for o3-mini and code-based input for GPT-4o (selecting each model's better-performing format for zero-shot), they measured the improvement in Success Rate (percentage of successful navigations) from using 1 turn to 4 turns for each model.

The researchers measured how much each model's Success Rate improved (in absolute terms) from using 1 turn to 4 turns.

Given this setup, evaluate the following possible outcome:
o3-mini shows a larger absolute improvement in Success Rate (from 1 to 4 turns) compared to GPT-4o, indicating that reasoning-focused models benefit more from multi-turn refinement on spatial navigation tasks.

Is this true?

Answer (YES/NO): NO